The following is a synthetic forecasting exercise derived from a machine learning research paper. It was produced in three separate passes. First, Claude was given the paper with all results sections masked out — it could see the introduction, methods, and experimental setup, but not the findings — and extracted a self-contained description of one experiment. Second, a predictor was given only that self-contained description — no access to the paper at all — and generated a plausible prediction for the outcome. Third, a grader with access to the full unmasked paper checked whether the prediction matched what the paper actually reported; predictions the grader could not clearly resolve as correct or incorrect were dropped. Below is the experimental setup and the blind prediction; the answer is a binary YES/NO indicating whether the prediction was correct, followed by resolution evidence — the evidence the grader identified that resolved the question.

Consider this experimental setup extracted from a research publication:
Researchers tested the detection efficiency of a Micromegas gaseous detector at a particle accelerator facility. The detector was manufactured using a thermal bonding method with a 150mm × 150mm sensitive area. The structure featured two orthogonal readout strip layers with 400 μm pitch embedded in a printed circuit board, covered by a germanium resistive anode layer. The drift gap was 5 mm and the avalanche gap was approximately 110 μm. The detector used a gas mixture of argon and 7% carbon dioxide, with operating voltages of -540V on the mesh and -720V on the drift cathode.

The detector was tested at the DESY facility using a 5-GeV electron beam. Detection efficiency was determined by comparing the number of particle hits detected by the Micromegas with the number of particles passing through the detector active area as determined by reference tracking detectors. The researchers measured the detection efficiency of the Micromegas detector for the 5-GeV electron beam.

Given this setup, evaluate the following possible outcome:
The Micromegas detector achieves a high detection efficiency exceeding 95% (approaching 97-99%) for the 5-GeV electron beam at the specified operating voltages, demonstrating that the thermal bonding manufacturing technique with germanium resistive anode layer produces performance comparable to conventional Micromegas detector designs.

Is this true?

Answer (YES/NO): YES